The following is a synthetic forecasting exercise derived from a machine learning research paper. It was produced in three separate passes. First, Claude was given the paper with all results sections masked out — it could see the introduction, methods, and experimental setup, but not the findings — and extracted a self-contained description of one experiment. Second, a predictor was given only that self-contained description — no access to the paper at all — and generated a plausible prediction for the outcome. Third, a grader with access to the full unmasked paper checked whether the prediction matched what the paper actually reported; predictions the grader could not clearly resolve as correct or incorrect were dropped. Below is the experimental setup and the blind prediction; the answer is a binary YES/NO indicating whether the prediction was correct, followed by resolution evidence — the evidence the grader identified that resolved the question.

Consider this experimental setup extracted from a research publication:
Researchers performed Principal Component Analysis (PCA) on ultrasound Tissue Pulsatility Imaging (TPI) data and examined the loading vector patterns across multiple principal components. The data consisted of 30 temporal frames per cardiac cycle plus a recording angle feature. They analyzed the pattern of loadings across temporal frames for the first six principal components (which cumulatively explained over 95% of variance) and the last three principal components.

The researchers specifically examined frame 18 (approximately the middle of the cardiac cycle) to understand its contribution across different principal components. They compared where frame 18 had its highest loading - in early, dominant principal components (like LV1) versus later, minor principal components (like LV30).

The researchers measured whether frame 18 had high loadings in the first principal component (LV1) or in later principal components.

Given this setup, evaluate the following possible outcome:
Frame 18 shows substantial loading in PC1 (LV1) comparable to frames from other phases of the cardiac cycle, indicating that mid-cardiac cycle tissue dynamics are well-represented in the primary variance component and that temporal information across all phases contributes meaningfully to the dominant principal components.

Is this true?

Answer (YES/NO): NO